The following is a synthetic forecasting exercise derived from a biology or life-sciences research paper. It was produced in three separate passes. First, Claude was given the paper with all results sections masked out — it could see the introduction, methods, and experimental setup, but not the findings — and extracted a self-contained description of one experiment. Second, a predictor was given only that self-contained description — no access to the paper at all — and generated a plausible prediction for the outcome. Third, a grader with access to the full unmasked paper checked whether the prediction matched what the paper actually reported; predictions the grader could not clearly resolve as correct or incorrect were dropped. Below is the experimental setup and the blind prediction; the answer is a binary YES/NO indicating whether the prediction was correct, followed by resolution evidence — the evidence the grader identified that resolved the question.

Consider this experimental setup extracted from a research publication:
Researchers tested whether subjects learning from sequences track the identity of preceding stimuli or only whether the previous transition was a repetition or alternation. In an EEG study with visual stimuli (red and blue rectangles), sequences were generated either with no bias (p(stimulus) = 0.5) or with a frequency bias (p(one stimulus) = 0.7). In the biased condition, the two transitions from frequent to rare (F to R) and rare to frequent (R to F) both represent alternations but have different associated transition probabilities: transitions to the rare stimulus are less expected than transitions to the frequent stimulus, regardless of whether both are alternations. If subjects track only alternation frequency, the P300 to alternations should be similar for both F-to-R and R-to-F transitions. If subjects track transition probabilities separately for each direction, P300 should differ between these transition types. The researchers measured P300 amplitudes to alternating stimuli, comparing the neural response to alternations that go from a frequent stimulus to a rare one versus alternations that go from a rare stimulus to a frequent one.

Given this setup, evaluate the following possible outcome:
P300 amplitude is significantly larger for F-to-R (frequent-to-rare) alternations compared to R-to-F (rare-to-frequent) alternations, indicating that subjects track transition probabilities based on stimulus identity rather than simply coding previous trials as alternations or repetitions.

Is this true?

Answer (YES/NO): YES